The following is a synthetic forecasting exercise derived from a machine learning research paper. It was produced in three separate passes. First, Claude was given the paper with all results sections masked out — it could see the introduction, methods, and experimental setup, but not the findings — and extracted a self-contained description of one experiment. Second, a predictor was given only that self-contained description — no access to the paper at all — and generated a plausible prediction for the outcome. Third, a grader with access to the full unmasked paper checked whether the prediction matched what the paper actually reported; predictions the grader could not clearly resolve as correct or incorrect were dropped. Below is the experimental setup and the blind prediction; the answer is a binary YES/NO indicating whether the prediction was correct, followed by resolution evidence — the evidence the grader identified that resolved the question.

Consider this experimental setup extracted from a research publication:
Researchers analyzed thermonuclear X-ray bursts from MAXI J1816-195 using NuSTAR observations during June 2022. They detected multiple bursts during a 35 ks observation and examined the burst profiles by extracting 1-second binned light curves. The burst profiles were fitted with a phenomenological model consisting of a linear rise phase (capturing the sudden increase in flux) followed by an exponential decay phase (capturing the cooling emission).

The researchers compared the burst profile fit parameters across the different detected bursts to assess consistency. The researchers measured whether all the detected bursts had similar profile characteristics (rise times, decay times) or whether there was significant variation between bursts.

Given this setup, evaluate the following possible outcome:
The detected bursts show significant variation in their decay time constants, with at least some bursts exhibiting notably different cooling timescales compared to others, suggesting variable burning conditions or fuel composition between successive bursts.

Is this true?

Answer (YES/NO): NO